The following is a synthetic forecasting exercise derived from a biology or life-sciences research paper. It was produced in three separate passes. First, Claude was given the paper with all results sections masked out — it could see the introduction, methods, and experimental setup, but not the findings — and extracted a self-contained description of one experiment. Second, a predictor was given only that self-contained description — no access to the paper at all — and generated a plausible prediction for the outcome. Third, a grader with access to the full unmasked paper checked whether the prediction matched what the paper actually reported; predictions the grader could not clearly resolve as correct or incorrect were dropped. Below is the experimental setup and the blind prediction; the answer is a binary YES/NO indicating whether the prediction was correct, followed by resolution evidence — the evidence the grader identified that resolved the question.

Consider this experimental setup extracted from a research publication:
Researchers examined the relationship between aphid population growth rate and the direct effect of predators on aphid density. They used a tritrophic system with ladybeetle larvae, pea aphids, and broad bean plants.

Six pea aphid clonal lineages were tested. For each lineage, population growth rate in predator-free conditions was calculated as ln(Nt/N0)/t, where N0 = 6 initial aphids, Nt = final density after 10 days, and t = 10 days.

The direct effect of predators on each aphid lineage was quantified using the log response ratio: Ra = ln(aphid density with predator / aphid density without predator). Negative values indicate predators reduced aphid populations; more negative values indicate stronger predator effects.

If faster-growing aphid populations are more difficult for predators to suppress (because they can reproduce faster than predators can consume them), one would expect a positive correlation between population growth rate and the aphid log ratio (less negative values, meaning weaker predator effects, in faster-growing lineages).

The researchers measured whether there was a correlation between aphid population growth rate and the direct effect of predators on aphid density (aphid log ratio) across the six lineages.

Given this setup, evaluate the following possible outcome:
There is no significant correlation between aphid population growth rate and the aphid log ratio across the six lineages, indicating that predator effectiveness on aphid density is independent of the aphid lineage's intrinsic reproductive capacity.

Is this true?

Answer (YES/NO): NO